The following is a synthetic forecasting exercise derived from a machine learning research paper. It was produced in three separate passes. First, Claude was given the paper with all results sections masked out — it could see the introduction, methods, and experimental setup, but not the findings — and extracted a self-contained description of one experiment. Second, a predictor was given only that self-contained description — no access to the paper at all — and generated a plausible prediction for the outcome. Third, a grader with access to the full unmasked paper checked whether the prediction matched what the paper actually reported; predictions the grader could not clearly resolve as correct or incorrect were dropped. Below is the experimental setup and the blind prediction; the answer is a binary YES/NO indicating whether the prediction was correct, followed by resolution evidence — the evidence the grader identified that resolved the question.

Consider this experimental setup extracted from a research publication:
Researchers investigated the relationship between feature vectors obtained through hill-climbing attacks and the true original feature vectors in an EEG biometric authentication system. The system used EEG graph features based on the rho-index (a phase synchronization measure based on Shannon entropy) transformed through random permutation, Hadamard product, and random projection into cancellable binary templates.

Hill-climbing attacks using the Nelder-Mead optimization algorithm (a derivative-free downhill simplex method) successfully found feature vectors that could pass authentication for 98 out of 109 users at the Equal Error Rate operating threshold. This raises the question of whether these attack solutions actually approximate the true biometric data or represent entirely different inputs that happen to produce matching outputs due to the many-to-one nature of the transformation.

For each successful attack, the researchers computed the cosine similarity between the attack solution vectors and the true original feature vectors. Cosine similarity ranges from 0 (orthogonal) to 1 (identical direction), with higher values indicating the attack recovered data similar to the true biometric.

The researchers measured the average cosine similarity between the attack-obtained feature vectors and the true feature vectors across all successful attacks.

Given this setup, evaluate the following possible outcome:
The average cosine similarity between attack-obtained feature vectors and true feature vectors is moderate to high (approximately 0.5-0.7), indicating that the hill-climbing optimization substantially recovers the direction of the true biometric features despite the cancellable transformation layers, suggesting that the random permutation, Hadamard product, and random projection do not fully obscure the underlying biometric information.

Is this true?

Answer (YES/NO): NO